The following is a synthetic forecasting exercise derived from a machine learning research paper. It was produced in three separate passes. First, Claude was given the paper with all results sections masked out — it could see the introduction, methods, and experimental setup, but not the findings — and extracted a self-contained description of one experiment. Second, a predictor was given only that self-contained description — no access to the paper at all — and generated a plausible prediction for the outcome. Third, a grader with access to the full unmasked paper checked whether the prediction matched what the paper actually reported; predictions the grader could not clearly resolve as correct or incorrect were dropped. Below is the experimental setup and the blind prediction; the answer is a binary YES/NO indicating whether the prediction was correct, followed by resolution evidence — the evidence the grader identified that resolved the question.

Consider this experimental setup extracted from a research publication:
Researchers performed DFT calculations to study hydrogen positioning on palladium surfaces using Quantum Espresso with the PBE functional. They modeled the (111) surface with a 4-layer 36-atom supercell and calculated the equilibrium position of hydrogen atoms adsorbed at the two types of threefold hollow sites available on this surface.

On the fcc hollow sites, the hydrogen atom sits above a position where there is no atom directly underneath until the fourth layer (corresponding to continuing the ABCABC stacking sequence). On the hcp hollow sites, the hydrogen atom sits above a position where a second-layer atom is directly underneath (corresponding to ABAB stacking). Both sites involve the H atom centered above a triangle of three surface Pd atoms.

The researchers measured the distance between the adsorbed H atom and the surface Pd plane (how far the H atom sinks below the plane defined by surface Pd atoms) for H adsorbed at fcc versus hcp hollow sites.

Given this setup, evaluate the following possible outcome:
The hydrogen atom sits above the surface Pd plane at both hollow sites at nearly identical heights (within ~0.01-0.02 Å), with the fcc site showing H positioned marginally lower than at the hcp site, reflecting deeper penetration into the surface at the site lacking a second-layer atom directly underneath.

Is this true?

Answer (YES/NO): NO